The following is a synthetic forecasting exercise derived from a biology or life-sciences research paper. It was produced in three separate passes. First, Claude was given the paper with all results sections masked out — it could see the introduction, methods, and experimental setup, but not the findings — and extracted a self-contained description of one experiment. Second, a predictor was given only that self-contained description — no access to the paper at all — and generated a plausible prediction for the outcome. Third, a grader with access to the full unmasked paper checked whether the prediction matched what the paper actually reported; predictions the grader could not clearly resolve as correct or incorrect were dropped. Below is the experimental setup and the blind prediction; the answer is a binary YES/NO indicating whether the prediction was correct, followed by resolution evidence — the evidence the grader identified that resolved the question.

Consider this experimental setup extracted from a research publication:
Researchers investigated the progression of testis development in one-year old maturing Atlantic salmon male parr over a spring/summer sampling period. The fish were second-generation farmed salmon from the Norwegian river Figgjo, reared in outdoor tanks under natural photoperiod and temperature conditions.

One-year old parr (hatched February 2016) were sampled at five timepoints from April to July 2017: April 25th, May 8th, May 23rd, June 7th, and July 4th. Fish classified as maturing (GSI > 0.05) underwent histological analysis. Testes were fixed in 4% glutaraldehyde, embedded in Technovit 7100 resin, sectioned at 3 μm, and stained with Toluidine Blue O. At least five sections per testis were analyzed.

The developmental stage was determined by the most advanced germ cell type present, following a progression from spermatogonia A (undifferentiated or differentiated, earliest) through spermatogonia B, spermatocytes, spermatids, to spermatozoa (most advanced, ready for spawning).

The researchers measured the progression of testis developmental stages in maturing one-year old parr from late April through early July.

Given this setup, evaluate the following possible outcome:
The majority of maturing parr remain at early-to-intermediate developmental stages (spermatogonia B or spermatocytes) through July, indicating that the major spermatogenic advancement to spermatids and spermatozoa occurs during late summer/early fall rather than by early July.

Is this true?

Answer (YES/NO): NO